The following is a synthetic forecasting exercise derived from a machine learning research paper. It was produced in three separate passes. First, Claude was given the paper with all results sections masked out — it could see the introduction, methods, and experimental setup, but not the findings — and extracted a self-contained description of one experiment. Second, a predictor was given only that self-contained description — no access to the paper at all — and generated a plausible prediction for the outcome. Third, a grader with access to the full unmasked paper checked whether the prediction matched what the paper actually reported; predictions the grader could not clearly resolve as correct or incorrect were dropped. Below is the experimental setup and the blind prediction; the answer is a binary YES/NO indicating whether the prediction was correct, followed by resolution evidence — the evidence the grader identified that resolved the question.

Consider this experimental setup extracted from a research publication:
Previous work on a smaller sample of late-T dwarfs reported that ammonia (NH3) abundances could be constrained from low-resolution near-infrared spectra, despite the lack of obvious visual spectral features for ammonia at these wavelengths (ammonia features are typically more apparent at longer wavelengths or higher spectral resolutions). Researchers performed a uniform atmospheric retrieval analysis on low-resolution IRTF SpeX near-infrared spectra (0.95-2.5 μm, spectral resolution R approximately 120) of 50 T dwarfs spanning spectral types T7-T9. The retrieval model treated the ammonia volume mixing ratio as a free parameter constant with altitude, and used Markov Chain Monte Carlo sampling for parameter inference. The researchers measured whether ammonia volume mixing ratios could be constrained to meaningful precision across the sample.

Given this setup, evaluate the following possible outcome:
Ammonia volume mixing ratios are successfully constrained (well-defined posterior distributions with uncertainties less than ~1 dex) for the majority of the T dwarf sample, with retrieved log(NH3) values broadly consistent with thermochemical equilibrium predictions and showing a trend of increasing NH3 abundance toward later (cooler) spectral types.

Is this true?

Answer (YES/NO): NO